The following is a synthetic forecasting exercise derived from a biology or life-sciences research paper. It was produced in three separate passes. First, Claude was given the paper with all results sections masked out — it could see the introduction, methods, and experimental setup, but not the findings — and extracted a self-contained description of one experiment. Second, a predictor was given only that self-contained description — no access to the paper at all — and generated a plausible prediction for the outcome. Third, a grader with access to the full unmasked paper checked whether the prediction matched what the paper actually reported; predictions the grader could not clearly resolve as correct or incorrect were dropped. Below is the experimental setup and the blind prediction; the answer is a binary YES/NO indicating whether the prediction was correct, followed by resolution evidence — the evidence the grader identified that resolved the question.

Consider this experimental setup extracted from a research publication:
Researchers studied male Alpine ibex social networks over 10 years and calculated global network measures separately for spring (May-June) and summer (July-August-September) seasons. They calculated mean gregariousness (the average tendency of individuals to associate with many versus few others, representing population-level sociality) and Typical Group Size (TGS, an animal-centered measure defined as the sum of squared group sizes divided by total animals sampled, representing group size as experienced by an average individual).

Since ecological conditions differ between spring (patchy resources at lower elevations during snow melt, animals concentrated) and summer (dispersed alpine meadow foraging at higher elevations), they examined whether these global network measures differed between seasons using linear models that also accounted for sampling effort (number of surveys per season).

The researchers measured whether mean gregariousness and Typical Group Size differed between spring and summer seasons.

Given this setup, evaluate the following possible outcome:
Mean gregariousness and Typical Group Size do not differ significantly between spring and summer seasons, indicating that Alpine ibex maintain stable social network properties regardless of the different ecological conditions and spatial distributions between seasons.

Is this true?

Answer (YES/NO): NO